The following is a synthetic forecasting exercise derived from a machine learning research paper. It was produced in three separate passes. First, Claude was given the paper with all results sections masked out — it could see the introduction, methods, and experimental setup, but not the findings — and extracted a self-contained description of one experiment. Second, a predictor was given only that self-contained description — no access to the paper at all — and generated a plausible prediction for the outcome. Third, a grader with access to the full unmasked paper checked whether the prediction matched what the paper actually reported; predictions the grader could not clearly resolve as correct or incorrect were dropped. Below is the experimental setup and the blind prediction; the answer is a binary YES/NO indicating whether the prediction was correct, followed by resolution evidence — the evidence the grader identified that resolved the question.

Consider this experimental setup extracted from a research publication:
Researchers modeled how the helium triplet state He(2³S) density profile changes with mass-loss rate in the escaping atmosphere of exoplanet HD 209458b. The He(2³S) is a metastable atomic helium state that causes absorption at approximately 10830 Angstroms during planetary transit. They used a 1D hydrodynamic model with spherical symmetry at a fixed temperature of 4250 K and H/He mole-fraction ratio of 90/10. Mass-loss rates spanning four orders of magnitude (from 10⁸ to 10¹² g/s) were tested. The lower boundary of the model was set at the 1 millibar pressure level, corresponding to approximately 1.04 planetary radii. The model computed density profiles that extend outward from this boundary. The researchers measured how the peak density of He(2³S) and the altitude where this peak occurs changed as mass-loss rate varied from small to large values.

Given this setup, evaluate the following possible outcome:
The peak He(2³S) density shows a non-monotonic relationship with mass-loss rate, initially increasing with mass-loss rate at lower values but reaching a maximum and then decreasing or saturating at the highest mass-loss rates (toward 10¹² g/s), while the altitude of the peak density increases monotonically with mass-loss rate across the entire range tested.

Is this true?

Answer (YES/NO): NO